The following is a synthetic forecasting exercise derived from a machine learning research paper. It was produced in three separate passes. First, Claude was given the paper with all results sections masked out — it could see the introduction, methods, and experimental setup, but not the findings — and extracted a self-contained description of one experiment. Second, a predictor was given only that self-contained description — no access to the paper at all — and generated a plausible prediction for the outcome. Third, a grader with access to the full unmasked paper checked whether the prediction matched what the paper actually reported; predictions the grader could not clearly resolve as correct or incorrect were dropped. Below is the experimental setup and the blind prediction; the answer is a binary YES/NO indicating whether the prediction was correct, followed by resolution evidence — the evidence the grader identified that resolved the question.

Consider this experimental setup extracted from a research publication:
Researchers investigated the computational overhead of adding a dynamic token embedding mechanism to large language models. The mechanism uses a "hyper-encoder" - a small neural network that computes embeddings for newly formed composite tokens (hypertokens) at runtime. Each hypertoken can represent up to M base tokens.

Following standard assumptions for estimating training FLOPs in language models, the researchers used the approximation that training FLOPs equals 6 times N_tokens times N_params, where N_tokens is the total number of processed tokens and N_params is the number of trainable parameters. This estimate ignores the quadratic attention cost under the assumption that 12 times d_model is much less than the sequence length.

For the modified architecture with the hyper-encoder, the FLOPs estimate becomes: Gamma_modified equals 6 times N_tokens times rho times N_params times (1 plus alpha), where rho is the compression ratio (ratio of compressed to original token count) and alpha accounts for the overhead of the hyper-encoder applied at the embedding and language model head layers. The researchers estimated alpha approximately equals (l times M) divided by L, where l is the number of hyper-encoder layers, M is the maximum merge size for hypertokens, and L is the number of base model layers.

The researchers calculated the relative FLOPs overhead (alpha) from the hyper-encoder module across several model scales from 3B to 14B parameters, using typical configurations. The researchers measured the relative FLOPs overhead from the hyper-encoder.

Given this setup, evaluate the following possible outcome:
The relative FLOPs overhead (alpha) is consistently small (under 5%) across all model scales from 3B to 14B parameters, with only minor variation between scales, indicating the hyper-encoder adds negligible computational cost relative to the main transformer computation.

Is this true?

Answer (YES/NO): NO